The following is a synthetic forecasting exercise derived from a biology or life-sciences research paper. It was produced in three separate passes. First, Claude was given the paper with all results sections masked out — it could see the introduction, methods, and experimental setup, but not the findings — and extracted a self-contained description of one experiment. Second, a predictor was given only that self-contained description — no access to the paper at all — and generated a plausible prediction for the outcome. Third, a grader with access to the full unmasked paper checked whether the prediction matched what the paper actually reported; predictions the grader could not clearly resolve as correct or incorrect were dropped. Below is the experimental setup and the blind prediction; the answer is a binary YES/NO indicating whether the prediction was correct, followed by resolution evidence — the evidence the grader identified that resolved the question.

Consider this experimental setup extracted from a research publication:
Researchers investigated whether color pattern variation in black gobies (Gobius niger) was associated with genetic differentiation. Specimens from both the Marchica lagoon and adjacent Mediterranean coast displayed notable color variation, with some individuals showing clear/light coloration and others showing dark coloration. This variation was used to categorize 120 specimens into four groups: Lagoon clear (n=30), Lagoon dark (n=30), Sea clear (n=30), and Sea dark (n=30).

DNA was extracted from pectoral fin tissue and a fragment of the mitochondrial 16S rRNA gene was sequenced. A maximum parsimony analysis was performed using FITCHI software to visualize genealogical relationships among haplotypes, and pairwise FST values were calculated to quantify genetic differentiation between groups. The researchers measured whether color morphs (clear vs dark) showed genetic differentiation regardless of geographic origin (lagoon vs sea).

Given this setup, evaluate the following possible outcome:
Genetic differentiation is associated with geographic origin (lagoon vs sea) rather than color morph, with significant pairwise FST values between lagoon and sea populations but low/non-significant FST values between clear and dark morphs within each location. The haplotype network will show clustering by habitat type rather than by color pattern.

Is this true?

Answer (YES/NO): NO